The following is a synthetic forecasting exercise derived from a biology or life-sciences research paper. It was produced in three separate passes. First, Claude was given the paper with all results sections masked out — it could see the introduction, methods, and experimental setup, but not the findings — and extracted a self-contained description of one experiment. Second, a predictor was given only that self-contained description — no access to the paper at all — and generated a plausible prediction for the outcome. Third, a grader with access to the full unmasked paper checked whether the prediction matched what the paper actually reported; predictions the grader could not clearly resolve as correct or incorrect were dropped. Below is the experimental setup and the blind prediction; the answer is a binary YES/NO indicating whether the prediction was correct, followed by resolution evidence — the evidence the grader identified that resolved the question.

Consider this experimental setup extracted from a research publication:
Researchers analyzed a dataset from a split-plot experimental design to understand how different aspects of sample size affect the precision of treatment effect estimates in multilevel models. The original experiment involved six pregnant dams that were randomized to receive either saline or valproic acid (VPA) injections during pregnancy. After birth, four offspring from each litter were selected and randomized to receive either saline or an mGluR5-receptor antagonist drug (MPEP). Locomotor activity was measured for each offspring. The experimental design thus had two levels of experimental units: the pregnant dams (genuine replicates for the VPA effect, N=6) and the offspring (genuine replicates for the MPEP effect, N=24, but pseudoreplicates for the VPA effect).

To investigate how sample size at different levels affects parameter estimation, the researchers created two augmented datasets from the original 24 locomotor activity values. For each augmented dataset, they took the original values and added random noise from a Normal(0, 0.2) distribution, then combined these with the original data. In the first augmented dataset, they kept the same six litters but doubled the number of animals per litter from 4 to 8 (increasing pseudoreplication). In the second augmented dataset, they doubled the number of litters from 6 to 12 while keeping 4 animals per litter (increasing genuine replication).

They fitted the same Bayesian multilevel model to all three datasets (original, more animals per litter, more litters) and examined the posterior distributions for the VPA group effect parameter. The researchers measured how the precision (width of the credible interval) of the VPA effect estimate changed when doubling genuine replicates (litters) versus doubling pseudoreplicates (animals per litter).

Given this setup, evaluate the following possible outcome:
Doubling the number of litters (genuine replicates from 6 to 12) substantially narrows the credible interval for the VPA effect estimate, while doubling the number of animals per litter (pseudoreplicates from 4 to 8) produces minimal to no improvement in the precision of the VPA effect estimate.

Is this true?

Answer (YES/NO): YES